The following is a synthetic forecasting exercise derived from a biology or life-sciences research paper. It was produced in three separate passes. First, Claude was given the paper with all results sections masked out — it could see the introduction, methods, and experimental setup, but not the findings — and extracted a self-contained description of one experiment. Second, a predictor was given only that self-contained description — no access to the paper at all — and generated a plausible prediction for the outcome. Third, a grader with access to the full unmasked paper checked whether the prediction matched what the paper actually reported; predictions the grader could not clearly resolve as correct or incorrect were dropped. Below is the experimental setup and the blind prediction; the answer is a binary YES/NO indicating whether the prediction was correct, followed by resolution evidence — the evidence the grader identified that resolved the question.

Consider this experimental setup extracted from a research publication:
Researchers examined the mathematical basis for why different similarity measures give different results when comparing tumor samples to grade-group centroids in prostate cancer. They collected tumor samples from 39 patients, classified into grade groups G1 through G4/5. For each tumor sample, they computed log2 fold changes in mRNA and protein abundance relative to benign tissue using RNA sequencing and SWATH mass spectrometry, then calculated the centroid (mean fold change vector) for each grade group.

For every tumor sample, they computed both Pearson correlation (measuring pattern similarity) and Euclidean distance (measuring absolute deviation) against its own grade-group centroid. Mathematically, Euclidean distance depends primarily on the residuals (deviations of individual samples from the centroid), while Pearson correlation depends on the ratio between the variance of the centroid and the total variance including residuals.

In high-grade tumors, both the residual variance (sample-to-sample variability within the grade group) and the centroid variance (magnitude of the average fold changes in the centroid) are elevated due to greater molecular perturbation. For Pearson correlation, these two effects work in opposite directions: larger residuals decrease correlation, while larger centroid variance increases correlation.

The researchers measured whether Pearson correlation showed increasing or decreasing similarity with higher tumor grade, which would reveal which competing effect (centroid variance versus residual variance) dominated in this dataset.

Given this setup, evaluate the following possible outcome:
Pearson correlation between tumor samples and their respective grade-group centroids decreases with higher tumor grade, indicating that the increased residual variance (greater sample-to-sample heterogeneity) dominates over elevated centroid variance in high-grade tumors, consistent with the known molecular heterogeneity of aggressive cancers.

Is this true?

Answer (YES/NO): NO